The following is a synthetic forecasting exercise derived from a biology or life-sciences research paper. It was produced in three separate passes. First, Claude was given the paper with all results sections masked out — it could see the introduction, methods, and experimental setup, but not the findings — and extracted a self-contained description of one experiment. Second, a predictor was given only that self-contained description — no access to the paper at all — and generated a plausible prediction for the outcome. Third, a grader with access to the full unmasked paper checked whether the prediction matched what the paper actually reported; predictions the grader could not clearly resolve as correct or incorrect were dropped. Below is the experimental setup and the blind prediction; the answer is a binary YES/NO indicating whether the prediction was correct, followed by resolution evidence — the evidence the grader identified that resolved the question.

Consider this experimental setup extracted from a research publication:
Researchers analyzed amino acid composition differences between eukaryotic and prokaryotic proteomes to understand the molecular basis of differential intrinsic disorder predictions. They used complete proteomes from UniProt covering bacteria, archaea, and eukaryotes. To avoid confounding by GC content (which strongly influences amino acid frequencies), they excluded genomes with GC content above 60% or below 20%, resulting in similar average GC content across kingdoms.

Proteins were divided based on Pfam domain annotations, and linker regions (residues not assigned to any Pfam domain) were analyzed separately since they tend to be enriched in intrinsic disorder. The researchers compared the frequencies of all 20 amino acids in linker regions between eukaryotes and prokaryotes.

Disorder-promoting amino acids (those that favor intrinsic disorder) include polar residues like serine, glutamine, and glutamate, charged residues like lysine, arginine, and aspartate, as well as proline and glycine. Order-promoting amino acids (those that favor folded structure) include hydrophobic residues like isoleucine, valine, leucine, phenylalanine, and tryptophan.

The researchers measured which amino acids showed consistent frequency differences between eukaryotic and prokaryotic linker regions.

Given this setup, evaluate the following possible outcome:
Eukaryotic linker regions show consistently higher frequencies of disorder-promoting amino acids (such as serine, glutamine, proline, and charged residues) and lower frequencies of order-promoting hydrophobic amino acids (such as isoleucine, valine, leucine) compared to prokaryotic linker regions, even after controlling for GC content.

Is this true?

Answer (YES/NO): NO